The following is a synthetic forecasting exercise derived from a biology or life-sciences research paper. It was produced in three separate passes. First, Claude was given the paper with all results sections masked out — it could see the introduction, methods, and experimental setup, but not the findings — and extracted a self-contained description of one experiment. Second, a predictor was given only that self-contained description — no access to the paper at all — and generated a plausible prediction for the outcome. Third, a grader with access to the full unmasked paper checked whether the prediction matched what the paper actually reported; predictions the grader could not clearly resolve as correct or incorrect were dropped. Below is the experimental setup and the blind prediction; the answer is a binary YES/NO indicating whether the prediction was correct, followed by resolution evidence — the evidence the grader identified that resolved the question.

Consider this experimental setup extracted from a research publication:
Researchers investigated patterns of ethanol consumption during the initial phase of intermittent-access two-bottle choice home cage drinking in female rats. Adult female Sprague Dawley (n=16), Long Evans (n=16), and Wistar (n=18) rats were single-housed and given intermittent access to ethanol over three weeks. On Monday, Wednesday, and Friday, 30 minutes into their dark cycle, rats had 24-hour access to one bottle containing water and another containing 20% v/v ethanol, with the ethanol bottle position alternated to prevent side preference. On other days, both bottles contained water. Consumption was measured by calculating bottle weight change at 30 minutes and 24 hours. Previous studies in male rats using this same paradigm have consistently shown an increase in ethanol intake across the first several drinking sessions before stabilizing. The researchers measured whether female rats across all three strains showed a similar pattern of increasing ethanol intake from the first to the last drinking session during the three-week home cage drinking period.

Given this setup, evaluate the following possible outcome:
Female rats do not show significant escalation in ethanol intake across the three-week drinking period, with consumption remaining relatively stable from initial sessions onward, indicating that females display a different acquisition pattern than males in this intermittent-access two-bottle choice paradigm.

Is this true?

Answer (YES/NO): YES